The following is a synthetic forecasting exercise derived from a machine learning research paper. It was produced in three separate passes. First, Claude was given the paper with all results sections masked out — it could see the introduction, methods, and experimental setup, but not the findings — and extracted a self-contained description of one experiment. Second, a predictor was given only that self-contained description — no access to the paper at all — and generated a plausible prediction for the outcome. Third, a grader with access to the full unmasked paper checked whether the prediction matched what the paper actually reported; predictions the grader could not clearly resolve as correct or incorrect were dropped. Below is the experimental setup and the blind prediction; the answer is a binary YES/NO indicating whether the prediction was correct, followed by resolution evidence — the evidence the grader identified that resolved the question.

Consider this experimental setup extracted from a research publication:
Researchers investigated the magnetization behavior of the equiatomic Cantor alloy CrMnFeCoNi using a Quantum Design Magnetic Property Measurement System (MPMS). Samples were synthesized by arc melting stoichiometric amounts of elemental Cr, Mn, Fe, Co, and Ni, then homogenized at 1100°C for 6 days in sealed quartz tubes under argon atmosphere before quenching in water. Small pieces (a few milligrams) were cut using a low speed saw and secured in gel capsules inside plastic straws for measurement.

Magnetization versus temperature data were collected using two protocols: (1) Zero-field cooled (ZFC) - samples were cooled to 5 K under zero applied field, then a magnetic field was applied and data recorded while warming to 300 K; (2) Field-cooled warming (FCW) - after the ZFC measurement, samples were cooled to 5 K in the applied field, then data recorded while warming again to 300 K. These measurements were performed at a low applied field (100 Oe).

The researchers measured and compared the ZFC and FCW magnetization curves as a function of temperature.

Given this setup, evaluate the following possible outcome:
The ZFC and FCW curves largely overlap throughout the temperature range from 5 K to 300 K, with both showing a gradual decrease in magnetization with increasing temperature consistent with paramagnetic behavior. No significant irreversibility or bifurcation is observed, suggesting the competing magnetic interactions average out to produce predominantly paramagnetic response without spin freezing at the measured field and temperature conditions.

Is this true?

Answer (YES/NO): NO